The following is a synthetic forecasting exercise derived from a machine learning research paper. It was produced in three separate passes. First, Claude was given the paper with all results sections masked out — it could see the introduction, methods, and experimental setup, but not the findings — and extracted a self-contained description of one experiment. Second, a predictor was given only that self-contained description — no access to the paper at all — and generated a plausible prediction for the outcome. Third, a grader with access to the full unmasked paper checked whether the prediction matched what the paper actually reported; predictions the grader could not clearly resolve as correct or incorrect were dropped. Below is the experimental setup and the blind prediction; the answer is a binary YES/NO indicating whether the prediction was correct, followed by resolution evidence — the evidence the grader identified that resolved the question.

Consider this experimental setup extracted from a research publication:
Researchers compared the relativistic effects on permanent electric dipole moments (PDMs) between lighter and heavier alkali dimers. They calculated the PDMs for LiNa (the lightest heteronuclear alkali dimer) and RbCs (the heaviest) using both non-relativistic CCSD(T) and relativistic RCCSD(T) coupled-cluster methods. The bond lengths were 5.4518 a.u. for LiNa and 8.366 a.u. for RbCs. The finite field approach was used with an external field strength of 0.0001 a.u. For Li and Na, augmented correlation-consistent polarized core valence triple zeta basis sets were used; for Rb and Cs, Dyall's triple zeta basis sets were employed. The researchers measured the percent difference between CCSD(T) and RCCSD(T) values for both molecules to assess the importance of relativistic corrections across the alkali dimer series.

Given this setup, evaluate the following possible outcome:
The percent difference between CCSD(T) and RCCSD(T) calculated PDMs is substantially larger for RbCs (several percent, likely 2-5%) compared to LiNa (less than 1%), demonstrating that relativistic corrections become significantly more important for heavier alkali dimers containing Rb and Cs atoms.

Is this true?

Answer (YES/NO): NO